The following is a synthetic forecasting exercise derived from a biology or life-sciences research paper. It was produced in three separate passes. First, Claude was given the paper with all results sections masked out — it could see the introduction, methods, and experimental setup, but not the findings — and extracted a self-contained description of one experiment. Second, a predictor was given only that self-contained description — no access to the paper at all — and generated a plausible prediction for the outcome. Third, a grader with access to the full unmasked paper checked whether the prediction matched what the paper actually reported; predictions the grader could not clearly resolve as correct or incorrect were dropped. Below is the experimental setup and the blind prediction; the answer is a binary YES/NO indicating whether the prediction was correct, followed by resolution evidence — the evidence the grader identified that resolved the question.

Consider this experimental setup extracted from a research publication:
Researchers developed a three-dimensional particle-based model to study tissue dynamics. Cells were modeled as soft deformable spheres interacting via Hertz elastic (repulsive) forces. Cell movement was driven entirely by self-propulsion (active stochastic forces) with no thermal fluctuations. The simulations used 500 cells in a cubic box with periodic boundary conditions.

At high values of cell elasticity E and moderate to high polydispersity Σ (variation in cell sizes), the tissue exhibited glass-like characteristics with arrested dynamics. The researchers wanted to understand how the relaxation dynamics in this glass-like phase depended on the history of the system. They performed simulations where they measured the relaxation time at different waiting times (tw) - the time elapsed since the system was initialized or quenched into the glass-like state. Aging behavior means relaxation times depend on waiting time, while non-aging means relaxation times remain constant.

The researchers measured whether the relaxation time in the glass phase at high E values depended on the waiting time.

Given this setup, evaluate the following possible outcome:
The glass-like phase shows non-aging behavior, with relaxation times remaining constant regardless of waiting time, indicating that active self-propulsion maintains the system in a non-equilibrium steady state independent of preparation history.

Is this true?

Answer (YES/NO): NO